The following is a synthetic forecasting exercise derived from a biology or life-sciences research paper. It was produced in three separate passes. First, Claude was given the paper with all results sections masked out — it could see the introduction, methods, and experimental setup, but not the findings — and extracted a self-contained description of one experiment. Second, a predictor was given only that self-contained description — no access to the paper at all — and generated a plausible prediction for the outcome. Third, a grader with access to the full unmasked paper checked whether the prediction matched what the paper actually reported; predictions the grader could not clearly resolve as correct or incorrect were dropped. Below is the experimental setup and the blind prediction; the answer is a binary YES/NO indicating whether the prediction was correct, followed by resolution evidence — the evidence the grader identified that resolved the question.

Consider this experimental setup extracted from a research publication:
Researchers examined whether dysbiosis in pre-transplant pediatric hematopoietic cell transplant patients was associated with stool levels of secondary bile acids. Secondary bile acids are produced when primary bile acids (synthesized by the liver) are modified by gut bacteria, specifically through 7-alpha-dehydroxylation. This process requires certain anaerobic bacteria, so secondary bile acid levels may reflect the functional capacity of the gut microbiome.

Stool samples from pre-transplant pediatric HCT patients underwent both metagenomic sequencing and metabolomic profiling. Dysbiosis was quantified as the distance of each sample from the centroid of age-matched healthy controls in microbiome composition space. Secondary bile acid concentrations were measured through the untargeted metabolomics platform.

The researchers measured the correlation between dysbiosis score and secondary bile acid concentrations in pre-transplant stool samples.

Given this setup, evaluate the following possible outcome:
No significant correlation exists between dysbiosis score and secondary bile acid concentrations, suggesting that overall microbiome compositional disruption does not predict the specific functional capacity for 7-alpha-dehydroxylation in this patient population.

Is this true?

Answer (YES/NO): NO